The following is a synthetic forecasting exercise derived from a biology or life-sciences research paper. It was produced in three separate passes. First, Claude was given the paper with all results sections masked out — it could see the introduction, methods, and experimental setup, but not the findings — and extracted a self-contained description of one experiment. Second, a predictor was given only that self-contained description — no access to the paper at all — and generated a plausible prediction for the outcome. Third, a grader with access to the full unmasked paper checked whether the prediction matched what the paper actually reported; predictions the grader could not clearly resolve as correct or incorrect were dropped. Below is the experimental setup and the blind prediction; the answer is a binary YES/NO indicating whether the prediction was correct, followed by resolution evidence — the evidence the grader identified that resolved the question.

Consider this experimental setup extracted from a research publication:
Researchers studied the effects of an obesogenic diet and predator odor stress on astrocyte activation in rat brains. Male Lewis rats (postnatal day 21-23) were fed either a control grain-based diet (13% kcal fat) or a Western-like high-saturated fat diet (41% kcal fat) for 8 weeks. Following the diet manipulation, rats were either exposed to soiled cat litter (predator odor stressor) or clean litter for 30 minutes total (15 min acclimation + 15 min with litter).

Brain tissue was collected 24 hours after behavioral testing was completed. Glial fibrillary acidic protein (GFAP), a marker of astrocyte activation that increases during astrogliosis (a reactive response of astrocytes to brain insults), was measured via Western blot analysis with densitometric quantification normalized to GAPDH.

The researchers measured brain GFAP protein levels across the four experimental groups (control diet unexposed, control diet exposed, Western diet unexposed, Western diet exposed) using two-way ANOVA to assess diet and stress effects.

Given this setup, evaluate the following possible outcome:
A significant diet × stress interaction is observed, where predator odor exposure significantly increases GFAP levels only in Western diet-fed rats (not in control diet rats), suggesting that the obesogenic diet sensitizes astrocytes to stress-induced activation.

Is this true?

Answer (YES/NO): NO